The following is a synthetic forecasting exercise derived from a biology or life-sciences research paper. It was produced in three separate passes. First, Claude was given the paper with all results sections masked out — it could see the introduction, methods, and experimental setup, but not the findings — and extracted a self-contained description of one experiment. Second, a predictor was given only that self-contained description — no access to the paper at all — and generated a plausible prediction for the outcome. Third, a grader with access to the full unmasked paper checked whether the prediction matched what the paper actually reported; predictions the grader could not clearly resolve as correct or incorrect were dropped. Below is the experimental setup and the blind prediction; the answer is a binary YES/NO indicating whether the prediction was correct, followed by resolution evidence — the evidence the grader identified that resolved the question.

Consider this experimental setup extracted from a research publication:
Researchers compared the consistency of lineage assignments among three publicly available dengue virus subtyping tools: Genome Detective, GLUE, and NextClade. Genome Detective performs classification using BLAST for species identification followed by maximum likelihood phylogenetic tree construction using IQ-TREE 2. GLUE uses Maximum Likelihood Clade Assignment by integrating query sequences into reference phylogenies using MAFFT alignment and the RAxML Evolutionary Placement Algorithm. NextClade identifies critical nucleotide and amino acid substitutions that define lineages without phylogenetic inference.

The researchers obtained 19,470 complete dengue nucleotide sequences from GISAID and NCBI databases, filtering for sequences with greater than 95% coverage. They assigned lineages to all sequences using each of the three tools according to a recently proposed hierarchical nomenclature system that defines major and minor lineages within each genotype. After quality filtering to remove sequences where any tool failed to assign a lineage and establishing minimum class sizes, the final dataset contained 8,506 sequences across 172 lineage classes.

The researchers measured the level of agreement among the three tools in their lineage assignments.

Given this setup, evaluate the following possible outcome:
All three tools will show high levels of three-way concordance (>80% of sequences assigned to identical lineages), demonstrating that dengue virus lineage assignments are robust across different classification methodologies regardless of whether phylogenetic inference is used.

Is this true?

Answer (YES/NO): NO